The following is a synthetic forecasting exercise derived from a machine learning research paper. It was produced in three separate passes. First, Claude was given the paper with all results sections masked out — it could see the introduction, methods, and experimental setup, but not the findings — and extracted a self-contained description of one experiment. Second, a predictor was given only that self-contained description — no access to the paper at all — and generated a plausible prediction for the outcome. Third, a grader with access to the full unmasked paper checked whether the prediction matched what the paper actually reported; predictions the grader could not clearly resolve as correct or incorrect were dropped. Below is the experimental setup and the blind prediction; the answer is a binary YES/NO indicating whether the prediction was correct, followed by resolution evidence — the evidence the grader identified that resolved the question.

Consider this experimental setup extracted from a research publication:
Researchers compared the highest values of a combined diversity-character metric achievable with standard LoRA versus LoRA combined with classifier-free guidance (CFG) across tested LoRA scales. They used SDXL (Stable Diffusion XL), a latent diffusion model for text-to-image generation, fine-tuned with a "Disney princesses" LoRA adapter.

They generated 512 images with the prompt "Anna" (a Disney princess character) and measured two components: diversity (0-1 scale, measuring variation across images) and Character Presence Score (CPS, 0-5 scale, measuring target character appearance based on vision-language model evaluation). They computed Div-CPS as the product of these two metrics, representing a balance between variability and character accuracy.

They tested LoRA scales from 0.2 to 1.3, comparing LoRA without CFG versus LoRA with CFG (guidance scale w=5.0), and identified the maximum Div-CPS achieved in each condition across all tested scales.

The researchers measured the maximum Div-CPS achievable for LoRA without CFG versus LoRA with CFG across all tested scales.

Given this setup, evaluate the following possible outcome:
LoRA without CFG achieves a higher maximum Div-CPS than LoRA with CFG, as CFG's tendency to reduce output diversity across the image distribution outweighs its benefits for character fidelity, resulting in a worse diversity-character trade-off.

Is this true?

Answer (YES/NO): NO